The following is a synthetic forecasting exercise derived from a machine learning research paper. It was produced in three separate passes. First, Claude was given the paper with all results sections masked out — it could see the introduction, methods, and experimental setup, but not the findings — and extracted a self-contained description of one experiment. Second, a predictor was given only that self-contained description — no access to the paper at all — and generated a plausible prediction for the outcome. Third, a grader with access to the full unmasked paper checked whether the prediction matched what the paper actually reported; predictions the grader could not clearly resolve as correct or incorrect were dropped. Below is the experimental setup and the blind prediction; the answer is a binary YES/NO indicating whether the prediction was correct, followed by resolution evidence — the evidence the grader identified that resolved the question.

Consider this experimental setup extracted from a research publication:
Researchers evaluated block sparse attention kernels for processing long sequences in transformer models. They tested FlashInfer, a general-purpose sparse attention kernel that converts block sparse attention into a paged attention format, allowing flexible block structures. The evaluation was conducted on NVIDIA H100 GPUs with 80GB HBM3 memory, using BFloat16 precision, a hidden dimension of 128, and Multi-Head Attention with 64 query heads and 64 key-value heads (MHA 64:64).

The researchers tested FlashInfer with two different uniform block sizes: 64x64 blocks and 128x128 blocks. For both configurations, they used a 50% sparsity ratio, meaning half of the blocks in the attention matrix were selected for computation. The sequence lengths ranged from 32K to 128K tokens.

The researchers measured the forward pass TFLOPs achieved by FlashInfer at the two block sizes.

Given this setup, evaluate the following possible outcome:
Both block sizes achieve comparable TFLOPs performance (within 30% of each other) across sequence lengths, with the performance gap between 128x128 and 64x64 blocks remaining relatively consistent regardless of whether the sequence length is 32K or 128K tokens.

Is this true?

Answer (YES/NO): NO